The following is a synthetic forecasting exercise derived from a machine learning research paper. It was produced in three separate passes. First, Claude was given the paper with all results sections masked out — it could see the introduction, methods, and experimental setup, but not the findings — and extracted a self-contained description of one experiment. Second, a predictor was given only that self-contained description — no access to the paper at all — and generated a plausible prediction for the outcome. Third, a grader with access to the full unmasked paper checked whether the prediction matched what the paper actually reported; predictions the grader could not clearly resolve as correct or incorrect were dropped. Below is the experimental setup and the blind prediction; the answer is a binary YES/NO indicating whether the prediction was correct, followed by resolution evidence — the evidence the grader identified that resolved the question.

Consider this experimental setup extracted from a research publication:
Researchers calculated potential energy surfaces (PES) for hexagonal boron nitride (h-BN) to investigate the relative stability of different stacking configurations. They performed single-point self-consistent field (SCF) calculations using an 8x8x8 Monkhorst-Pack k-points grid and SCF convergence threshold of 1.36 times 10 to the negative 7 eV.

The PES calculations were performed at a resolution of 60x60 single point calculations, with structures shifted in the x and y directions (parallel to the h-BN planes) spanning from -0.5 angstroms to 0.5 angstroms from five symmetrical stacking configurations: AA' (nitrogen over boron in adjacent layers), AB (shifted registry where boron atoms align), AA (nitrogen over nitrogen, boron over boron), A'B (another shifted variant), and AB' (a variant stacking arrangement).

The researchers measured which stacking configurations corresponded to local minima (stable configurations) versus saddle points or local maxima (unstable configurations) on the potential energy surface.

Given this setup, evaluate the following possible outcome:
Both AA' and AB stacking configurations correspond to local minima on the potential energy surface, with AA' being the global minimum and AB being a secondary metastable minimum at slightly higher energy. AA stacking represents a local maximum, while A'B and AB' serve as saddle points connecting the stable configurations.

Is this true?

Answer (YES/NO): NO